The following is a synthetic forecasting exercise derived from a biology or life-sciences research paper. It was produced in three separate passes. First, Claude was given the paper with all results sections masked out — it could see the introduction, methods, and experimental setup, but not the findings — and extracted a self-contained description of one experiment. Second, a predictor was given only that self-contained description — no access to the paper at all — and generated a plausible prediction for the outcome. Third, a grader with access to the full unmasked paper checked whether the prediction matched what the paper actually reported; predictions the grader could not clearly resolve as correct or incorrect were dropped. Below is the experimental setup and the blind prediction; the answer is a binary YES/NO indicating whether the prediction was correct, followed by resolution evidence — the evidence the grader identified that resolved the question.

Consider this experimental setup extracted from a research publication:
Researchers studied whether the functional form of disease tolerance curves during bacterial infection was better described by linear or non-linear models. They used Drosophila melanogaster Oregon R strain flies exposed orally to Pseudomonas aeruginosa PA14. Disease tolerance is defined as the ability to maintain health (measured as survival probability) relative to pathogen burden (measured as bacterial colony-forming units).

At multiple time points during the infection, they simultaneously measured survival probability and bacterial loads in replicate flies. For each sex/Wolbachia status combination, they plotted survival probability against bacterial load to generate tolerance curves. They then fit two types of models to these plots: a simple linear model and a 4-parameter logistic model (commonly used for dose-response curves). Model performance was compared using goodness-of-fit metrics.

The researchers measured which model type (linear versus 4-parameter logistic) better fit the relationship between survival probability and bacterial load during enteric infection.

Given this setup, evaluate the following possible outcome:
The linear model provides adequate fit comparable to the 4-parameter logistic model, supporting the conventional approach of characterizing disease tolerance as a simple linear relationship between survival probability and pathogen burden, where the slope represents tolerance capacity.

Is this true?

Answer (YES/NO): NO